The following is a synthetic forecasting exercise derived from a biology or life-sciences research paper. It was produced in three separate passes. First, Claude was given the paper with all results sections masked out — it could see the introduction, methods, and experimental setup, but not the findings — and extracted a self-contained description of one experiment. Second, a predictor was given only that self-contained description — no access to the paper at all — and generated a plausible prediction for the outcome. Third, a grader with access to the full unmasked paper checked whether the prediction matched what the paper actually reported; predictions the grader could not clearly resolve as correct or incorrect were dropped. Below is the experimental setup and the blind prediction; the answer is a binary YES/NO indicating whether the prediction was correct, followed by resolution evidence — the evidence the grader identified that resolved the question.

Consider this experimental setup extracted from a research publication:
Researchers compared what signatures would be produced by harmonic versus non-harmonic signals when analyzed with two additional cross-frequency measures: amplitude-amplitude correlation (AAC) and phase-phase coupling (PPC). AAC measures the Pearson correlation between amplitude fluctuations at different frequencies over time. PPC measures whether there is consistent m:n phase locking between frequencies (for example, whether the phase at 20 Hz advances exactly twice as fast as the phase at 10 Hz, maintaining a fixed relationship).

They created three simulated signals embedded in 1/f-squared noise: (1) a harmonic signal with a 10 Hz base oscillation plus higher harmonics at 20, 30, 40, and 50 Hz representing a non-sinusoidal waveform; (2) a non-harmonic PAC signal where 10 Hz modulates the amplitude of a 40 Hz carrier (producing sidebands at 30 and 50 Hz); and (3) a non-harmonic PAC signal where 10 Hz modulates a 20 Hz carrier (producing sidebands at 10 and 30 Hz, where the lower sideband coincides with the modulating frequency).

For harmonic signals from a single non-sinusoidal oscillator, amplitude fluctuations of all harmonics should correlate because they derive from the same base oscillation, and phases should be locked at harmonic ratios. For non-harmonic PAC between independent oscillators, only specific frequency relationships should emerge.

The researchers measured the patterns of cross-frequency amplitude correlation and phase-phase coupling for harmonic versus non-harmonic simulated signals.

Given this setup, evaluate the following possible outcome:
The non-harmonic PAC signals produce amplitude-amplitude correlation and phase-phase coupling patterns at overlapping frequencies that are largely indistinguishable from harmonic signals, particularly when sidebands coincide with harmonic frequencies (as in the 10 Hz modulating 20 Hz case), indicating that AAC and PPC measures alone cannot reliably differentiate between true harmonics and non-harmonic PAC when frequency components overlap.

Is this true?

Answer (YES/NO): NO